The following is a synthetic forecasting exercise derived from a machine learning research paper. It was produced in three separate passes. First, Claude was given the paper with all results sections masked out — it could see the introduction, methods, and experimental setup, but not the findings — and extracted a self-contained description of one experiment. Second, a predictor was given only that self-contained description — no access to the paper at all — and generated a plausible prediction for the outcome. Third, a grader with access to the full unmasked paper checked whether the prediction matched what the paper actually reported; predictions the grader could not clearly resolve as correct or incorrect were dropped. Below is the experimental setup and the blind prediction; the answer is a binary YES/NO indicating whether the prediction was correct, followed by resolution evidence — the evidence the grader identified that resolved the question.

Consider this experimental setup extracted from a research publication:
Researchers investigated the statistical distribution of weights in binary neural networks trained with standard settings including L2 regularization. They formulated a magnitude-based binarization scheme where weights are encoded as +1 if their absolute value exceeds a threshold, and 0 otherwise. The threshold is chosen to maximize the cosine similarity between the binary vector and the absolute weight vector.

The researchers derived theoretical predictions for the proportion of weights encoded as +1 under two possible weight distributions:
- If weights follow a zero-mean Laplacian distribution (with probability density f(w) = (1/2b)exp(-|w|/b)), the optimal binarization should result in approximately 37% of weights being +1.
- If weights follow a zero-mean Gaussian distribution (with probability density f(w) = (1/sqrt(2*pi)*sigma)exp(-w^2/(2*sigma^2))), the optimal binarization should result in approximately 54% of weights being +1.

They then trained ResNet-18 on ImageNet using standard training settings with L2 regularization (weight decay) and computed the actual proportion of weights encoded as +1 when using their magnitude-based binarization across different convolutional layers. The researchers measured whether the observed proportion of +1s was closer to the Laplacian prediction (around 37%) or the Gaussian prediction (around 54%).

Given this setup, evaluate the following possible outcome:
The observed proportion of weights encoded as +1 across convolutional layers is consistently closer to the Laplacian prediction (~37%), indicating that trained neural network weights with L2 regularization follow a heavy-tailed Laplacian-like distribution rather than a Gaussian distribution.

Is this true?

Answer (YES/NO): YES